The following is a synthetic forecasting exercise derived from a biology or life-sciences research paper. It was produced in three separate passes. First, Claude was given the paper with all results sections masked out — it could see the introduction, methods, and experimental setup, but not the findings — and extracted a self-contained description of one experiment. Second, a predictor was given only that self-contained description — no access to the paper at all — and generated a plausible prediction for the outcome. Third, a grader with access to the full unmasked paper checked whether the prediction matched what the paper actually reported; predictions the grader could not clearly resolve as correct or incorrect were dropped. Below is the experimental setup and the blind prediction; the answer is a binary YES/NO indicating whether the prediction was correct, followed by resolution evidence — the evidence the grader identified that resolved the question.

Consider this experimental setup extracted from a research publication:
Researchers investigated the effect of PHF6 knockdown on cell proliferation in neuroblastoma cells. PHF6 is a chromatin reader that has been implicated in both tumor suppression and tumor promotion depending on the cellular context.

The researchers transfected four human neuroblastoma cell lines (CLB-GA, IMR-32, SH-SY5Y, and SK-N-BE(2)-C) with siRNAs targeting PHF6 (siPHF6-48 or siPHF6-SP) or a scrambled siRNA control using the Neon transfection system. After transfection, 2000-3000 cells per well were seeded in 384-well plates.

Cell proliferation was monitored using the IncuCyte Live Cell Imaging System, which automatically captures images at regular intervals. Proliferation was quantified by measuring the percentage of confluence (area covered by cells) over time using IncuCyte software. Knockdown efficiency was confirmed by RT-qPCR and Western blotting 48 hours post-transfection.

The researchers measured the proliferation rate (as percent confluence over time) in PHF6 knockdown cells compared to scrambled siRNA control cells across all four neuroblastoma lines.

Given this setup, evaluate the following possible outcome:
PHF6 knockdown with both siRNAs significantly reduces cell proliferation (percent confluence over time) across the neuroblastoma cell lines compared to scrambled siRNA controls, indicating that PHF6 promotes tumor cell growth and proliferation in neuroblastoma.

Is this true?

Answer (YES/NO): NO